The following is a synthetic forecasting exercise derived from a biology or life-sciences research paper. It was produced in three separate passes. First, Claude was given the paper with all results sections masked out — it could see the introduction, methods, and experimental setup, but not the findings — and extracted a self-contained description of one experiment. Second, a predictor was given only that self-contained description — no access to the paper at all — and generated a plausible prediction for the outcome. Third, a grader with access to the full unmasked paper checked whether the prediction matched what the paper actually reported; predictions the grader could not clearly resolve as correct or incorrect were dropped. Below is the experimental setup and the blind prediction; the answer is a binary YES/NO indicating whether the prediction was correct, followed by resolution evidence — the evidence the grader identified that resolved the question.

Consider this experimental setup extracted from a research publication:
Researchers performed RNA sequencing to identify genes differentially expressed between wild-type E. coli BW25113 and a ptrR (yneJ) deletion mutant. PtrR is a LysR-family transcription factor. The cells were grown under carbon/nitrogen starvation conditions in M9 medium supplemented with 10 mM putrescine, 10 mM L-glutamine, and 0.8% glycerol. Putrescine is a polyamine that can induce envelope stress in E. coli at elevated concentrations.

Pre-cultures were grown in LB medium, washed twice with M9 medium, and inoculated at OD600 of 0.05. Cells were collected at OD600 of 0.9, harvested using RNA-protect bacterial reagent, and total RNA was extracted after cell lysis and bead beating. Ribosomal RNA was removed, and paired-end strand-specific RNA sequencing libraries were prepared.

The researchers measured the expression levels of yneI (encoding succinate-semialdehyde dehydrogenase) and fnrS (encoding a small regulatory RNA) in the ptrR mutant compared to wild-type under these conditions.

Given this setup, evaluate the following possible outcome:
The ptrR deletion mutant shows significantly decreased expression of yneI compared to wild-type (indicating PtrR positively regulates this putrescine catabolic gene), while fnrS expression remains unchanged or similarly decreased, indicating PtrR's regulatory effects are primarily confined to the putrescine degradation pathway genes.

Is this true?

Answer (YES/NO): NO